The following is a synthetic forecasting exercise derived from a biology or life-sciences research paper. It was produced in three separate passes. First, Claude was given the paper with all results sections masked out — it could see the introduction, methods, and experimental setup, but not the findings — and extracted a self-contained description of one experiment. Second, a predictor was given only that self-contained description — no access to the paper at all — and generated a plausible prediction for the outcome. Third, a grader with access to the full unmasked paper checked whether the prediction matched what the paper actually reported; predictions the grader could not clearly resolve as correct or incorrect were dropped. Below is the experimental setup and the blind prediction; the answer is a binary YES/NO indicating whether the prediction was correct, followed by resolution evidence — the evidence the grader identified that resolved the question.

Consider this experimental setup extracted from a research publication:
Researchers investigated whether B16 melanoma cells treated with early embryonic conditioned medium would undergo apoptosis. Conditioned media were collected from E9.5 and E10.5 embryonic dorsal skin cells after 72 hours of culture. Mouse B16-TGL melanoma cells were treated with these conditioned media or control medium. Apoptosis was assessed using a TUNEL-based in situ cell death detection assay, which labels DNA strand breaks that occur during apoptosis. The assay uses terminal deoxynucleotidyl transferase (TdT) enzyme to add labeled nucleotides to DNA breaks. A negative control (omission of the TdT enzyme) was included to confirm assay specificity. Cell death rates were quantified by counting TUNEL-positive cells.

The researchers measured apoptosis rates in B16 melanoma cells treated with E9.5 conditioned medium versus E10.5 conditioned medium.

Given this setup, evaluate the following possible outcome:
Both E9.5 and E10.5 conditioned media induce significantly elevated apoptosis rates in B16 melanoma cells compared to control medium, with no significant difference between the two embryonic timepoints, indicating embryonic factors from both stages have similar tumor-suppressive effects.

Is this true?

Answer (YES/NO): NO